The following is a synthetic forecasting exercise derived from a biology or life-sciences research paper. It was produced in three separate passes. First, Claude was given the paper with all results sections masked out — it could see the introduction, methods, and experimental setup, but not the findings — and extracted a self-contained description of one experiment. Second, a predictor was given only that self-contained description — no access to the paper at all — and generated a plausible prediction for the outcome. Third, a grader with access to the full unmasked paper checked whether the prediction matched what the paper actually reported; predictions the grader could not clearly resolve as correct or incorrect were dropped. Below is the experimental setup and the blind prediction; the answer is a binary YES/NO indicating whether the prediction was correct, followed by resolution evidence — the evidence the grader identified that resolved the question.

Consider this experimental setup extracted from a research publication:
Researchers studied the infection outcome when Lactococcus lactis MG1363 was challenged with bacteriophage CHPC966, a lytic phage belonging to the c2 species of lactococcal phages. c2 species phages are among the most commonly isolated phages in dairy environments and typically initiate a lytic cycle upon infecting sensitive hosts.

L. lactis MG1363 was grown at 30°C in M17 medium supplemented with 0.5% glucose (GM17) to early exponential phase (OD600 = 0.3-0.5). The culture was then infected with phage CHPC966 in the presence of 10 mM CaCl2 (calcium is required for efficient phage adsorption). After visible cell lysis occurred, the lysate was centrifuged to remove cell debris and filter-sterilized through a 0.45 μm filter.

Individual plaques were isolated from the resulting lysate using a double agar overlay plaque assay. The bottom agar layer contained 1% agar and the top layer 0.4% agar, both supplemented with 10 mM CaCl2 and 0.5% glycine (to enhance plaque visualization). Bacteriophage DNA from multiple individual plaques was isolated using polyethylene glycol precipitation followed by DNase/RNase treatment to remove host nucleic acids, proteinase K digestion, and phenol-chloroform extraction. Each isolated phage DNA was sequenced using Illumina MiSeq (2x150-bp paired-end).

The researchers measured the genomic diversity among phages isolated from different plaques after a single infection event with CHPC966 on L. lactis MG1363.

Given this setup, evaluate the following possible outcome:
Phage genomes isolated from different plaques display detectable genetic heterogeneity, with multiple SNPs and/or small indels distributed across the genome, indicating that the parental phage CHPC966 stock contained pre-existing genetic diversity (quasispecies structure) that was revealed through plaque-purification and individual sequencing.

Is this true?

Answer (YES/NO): NO